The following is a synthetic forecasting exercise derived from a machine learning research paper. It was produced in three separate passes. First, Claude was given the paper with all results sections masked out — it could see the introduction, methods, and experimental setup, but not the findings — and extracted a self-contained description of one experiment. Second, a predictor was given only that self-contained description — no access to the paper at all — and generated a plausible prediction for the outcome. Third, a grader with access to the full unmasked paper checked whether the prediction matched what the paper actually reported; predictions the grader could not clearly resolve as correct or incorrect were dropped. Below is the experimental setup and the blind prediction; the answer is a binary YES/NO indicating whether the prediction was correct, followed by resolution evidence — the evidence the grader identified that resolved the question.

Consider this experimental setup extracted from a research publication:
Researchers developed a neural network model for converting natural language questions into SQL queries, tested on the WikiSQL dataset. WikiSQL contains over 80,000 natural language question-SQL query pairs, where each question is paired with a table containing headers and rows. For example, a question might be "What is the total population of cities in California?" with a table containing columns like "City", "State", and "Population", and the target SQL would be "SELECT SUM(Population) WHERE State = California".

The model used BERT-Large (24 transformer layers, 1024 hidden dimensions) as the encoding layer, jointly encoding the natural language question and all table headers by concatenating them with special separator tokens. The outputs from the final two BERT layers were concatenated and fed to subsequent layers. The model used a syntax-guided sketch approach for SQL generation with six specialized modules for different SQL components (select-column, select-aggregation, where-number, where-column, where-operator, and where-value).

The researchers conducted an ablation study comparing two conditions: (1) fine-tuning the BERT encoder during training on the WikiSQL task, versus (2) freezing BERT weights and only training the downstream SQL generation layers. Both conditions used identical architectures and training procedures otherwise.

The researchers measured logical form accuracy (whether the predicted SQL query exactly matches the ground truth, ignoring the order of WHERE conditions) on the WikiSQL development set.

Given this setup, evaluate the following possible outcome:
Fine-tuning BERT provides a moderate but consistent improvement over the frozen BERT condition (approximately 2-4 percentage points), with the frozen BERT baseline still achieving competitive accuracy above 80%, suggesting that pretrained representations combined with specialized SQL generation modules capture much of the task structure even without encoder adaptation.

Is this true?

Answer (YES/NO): NO